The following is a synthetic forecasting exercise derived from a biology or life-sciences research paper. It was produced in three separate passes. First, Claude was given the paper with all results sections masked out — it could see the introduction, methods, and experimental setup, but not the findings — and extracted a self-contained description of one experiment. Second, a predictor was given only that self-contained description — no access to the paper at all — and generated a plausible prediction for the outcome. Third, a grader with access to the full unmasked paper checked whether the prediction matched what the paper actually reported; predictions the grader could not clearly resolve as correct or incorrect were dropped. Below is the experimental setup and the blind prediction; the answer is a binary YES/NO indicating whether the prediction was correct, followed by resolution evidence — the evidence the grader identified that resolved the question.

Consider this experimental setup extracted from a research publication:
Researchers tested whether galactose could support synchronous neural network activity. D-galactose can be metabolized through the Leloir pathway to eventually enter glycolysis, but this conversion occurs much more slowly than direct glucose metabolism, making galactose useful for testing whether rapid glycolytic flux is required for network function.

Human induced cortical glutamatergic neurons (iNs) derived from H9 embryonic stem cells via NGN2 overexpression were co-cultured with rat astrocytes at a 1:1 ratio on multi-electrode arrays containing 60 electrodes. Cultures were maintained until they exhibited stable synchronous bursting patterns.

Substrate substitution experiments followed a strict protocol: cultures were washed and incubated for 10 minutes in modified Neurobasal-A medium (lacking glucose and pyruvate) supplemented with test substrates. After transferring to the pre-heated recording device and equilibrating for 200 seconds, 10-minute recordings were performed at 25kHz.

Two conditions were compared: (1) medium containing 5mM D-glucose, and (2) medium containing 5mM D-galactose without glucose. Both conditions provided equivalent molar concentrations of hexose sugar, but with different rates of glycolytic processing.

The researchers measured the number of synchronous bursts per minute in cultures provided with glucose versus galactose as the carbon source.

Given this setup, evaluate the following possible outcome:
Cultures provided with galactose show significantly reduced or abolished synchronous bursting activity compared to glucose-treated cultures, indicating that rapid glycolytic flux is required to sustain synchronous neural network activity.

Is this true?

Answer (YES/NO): YES